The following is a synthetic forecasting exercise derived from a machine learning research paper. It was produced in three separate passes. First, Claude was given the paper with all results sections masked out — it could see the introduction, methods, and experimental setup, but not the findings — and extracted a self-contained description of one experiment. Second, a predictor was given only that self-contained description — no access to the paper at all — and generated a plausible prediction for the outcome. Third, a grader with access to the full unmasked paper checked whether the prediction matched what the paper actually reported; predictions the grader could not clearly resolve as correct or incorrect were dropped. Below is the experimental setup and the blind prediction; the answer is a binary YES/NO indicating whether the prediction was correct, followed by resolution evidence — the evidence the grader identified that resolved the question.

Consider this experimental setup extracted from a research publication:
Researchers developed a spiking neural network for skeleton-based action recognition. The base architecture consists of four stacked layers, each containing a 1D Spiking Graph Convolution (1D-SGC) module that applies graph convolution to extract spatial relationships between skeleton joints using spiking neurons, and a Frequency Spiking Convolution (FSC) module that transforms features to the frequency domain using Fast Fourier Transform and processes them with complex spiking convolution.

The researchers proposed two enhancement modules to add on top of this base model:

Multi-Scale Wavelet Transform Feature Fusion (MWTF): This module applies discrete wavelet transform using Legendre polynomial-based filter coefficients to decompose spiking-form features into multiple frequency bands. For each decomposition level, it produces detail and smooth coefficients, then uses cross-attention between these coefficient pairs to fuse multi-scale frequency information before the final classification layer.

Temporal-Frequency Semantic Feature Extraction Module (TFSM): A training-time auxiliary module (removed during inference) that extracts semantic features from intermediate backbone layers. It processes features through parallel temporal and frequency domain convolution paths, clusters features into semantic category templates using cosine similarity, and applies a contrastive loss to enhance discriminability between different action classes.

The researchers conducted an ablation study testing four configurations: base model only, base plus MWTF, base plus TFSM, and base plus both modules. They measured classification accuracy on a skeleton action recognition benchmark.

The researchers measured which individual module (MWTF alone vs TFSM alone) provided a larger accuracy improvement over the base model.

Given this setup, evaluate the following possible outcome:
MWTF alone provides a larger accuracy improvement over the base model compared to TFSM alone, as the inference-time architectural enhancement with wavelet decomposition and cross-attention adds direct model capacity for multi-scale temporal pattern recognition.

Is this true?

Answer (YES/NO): NO